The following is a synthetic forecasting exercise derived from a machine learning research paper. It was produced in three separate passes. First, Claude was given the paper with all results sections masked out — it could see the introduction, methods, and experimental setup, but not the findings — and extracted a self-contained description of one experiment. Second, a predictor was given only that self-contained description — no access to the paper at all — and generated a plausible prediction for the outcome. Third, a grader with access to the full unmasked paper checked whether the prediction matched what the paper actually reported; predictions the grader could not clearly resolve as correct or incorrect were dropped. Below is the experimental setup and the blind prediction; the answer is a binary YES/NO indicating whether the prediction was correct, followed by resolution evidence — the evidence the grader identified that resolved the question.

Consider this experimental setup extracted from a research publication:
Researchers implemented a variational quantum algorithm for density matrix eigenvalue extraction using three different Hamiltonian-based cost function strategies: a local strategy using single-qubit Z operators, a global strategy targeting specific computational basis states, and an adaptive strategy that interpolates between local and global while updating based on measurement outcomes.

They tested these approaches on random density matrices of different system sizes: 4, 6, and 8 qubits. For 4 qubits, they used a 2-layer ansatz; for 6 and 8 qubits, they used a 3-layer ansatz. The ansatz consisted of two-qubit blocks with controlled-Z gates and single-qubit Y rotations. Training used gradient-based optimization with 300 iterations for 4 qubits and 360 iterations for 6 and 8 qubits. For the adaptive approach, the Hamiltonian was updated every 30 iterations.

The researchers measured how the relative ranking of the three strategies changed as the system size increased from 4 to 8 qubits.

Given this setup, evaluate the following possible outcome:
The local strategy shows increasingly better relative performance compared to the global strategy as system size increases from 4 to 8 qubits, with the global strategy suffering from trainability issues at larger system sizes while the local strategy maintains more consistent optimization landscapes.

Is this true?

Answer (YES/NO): NO